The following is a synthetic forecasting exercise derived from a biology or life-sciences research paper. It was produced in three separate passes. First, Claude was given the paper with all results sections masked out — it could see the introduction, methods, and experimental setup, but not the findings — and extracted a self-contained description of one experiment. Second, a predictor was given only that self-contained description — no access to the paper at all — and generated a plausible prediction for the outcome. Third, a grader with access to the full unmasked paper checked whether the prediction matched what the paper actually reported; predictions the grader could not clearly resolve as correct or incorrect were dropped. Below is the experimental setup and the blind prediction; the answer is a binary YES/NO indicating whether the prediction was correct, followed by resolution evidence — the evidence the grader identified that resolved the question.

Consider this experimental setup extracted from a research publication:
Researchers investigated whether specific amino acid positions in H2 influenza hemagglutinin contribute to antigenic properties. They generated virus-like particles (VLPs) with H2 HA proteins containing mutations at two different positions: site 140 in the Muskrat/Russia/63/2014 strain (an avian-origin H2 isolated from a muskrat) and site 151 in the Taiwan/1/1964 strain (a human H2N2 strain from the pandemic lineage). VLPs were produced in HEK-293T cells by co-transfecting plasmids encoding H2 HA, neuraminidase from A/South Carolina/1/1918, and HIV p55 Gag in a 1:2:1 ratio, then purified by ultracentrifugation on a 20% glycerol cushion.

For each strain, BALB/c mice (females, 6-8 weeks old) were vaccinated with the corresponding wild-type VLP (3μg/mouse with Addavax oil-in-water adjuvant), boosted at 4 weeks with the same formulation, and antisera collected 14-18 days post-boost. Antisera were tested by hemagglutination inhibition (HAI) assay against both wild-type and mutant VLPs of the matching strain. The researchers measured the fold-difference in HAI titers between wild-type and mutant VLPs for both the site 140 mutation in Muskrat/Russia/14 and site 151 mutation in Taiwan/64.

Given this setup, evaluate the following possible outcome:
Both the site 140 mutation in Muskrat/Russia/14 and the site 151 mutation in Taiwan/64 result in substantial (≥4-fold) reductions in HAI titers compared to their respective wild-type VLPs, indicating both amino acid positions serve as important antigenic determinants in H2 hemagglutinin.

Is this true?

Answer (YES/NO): NO